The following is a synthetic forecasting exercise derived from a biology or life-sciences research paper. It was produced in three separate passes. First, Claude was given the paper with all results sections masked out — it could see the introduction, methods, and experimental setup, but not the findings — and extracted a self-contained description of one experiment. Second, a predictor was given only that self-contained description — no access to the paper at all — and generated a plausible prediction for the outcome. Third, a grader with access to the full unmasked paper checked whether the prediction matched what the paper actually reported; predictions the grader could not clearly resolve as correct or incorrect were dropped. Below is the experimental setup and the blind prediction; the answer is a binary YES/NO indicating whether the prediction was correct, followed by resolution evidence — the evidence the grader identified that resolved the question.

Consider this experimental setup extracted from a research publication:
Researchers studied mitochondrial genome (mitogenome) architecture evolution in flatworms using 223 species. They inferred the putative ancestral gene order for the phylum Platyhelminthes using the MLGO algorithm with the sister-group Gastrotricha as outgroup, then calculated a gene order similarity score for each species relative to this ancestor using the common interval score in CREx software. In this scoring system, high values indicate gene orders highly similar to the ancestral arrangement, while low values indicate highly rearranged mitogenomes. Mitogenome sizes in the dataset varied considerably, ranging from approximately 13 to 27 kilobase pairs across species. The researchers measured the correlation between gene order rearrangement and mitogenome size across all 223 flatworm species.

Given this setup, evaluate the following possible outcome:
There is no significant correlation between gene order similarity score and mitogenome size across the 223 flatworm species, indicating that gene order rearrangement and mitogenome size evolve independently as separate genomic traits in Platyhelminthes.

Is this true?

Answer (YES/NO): NO